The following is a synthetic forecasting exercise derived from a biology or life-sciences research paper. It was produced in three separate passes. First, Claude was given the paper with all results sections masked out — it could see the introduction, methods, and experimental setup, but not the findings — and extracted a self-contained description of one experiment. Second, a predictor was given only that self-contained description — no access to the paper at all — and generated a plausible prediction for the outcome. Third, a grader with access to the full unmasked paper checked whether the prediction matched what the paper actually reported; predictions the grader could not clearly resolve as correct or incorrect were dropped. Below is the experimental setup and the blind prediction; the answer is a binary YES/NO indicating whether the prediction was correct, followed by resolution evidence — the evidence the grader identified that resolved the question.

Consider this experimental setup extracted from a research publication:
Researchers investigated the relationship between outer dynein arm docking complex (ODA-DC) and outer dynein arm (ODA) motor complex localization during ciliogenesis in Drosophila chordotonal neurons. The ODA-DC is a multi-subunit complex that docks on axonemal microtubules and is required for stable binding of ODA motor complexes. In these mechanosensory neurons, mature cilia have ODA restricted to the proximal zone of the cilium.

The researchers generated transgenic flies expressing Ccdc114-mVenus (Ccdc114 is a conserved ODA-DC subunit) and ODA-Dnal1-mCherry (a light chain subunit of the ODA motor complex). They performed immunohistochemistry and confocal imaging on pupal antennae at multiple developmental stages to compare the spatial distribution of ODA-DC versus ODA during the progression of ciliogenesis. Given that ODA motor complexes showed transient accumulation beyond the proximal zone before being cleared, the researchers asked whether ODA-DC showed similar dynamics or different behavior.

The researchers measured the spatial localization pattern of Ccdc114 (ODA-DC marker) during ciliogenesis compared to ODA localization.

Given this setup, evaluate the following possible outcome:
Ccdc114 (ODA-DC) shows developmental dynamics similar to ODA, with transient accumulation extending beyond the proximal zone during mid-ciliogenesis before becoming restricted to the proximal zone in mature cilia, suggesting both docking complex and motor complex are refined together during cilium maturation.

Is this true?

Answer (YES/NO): NO